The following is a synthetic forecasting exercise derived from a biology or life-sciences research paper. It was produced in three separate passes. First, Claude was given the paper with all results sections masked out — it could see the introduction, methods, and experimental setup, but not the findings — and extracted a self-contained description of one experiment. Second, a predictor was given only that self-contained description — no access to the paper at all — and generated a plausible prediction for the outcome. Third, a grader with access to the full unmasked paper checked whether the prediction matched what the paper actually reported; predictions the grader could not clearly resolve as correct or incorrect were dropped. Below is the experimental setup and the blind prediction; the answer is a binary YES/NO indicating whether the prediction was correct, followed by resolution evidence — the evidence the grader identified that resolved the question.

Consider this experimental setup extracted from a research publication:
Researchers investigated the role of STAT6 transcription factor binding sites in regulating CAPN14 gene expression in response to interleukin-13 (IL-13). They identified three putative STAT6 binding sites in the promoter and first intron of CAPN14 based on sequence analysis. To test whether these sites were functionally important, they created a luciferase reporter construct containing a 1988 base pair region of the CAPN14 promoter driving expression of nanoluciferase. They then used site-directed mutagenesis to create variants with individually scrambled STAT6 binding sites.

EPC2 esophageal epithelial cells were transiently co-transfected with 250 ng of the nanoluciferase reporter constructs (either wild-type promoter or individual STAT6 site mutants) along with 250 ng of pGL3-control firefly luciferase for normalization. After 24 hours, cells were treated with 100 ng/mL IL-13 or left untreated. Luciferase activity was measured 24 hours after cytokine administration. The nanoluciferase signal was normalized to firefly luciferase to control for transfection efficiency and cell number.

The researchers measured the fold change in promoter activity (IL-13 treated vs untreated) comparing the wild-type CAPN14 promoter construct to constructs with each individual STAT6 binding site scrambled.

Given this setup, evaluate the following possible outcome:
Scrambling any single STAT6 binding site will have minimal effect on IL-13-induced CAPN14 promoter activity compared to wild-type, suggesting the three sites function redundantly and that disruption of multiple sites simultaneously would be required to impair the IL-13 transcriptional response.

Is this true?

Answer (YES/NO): NO